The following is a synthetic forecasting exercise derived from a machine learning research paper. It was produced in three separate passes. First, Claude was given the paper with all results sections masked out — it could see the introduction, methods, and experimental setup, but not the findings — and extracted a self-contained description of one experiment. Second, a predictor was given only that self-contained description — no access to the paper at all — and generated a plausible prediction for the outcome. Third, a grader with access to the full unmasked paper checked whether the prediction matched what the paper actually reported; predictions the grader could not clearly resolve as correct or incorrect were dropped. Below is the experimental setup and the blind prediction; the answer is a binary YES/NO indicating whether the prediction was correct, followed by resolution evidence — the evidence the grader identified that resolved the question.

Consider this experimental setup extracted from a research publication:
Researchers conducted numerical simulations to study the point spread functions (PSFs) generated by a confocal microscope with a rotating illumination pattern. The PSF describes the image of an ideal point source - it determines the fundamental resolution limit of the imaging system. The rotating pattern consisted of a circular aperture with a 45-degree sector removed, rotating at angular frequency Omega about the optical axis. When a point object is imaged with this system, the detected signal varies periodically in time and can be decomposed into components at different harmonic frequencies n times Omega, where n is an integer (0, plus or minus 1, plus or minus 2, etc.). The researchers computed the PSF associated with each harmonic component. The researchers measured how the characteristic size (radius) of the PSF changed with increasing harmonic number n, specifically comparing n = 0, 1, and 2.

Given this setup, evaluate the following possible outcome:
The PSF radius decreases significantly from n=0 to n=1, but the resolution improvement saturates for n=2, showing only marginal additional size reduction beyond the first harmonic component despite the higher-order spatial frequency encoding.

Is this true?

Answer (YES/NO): NO